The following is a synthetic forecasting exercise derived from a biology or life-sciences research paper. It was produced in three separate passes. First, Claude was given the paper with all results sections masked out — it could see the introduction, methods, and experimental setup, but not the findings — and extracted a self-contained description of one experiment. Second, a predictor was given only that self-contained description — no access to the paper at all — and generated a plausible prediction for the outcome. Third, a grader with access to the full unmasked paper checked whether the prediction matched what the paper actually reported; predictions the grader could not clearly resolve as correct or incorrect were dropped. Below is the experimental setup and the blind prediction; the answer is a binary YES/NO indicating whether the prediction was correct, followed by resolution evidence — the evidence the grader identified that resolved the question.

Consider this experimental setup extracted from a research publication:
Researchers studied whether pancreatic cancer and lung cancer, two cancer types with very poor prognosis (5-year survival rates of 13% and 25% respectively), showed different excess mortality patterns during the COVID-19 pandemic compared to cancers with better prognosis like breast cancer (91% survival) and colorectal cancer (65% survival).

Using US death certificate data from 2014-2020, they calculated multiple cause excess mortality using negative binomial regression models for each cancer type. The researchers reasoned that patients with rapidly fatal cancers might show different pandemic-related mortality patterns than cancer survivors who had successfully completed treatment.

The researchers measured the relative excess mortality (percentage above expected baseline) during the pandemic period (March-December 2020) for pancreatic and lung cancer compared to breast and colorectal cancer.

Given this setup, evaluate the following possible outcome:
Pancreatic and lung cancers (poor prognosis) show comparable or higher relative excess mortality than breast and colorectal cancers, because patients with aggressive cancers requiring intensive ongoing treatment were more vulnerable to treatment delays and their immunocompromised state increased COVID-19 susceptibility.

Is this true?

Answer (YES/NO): NO